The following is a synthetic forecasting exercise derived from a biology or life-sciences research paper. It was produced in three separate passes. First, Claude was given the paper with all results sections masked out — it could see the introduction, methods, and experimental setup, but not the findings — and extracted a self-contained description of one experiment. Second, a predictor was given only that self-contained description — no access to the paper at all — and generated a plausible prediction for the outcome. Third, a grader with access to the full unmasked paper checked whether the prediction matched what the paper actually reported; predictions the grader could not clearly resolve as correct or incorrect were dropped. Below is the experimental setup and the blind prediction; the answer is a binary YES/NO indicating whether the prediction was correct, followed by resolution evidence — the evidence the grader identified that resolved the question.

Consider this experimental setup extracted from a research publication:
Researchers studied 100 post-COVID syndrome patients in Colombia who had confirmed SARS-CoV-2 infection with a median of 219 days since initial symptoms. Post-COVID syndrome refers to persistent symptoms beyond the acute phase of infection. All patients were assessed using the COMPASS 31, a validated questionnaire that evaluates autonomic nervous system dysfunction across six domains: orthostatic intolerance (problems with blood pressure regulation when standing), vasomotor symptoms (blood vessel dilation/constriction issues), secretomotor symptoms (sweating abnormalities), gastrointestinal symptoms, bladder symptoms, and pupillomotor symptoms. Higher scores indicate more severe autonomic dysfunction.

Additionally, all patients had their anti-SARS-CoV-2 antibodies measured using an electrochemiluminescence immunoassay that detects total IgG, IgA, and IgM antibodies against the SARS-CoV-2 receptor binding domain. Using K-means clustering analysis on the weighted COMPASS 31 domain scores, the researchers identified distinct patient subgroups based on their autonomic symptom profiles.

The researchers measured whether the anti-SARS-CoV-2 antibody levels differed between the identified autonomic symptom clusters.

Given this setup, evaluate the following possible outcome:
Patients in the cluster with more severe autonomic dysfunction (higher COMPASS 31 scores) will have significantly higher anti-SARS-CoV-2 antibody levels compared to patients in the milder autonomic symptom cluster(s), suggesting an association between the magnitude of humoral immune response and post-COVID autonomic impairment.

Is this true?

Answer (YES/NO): NO